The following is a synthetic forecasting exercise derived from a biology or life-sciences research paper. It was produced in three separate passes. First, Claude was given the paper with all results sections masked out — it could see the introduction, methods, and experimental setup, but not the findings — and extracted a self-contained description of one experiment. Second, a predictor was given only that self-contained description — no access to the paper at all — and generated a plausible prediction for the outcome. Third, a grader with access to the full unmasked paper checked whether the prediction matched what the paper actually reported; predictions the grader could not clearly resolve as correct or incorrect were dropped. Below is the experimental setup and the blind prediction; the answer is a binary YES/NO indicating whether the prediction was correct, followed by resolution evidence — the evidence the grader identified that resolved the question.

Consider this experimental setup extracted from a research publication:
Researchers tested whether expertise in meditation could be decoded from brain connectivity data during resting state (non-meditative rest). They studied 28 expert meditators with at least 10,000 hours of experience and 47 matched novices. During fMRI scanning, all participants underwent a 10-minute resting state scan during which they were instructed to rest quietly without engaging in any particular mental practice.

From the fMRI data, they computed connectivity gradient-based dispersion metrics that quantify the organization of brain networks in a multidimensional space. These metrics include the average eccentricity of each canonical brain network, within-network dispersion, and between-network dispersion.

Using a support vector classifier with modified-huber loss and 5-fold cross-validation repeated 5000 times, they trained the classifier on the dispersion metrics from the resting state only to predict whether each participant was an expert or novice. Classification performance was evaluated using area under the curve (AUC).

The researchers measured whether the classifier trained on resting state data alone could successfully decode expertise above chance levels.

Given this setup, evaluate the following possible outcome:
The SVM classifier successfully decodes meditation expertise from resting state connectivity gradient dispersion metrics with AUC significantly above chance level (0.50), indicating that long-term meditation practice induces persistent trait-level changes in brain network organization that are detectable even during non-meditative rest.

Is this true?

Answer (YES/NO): NO